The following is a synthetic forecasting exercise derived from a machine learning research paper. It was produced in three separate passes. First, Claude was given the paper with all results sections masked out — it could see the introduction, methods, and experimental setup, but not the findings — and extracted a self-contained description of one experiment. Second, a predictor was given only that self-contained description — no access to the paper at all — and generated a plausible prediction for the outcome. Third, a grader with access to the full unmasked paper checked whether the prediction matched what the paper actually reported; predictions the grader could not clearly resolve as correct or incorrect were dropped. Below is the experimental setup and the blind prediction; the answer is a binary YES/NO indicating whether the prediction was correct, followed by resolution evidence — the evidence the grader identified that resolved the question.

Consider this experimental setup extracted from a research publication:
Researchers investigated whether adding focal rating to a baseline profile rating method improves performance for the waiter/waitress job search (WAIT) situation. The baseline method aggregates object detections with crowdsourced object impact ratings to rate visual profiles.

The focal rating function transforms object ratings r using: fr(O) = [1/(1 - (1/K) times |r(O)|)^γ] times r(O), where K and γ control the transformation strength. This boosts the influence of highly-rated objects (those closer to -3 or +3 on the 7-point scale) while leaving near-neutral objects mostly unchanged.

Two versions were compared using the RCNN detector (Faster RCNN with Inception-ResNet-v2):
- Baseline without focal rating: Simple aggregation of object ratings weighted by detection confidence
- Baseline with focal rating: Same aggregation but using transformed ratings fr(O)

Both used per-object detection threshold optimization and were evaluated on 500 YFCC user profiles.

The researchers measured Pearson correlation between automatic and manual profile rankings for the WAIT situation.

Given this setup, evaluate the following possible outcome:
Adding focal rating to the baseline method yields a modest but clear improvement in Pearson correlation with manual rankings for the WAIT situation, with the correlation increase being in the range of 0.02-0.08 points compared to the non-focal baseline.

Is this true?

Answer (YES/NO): NO